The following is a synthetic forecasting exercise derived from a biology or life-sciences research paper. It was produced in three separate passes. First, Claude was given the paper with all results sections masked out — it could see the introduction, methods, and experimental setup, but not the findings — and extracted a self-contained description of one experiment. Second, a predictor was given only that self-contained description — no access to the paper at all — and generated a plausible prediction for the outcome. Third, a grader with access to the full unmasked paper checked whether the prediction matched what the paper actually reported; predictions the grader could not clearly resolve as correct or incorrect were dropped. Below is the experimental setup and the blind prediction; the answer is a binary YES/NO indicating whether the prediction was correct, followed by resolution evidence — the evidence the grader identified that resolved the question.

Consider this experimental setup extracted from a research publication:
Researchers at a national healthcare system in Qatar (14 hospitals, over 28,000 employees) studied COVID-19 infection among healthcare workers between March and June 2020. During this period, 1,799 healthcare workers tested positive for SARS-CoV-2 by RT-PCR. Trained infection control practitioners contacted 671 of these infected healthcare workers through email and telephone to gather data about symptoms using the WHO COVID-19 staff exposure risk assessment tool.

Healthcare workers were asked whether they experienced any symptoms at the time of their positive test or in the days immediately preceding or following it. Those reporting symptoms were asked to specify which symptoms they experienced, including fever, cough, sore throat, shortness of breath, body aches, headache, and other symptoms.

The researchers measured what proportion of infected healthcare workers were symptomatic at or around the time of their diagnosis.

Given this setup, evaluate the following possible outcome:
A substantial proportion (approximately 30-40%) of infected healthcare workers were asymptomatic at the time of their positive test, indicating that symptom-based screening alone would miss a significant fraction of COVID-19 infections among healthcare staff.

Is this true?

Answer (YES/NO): YES